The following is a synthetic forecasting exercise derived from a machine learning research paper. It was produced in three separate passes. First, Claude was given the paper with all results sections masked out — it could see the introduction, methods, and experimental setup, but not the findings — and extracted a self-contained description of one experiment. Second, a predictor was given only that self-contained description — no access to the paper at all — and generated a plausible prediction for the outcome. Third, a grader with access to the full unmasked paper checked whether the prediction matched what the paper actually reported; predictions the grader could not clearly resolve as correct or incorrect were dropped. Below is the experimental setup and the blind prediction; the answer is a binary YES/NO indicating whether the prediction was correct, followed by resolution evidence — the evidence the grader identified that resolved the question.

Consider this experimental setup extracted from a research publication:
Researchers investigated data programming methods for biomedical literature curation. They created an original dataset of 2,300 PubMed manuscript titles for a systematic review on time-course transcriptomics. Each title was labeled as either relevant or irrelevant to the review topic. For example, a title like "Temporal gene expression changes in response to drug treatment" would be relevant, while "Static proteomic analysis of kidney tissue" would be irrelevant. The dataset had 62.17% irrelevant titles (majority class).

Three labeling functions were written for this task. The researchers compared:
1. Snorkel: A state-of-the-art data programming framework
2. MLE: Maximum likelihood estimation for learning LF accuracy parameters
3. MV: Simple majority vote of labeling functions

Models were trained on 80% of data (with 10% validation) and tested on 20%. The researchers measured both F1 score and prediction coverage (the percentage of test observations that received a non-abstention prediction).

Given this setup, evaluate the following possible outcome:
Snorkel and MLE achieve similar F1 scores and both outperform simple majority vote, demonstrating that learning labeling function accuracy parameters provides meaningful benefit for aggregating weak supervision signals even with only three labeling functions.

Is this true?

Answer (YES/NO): NO